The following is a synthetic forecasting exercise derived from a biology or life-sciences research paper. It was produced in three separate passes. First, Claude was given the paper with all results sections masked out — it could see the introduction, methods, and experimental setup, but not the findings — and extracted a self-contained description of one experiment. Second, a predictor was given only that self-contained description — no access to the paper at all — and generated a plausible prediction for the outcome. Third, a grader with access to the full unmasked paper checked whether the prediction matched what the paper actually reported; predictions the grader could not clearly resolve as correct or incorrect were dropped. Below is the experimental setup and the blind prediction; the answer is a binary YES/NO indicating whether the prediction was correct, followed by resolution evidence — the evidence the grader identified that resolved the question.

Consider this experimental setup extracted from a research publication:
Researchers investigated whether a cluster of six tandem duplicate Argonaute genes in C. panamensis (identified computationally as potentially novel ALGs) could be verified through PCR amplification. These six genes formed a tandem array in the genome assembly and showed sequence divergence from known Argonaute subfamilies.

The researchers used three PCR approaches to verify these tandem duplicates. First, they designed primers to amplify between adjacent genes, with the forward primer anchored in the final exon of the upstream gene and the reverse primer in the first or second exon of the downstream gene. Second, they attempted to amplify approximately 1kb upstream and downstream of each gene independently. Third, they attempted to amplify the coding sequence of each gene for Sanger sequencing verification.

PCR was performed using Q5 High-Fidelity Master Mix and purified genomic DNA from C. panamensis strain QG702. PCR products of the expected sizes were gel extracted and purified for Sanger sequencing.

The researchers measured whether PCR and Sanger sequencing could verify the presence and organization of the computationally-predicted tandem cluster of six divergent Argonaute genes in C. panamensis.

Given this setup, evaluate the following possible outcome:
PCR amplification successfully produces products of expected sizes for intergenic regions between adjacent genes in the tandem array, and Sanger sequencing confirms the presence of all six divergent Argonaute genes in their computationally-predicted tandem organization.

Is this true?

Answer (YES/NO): NO